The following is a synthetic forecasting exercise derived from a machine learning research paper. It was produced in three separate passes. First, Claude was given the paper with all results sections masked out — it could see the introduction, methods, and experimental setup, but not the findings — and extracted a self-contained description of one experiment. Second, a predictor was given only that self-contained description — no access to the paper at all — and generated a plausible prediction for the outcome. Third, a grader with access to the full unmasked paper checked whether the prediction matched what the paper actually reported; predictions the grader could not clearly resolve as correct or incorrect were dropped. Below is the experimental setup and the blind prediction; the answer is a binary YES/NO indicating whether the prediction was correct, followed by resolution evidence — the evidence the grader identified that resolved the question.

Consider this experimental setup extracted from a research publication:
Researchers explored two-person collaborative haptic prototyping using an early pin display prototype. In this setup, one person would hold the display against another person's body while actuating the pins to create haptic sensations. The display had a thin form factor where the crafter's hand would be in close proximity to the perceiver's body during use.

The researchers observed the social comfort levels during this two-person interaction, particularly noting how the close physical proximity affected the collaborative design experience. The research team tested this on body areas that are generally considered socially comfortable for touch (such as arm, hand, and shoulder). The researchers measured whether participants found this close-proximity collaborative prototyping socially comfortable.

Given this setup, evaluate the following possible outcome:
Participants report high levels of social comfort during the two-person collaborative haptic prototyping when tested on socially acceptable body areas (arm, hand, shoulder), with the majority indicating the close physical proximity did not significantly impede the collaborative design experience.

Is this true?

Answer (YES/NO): NO